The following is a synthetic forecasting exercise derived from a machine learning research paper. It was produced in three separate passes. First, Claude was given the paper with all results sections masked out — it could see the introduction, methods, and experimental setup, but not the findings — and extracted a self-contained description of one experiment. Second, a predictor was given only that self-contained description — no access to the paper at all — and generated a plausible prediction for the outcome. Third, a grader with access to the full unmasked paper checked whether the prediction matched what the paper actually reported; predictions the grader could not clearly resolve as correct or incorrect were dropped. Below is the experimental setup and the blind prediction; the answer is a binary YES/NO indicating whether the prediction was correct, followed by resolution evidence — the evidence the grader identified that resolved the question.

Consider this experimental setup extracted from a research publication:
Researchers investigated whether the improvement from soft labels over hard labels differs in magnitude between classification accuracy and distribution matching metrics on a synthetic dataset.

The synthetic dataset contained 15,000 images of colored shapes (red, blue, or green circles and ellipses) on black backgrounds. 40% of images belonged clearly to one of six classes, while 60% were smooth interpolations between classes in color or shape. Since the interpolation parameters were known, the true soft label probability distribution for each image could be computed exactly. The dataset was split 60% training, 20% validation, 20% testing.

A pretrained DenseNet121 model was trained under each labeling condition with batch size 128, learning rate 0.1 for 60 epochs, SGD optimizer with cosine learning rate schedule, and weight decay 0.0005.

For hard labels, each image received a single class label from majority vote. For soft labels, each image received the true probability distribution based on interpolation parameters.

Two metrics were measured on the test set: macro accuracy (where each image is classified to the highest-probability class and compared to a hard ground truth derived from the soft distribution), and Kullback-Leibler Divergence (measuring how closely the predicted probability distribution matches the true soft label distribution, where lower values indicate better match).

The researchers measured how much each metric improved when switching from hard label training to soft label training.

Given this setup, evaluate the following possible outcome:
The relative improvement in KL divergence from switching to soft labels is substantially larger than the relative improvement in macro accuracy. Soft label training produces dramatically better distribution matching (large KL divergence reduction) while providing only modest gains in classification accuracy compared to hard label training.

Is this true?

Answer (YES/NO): YES